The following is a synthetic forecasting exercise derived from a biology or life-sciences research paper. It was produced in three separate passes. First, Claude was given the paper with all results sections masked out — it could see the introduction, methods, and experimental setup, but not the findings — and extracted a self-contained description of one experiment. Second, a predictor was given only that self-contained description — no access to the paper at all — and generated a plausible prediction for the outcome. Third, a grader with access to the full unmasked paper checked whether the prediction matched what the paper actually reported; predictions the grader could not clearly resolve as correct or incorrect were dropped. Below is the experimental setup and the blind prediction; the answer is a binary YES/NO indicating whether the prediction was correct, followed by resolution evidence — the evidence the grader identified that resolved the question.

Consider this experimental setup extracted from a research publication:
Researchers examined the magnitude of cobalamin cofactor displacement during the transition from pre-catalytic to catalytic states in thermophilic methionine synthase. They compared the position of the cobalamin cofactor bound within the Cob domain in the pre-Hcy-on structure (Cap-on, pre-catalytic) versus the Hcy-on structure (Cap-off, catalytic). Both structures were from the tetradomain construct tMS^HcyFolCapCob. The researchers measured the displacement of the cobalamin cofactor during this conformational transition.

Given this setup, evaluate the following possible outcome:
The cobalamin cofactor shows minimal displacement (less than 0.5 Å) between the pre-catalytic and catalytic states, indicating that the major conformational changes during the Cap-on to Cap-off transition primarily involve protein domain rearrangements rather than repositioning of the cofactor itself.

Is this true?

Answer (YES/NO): NO